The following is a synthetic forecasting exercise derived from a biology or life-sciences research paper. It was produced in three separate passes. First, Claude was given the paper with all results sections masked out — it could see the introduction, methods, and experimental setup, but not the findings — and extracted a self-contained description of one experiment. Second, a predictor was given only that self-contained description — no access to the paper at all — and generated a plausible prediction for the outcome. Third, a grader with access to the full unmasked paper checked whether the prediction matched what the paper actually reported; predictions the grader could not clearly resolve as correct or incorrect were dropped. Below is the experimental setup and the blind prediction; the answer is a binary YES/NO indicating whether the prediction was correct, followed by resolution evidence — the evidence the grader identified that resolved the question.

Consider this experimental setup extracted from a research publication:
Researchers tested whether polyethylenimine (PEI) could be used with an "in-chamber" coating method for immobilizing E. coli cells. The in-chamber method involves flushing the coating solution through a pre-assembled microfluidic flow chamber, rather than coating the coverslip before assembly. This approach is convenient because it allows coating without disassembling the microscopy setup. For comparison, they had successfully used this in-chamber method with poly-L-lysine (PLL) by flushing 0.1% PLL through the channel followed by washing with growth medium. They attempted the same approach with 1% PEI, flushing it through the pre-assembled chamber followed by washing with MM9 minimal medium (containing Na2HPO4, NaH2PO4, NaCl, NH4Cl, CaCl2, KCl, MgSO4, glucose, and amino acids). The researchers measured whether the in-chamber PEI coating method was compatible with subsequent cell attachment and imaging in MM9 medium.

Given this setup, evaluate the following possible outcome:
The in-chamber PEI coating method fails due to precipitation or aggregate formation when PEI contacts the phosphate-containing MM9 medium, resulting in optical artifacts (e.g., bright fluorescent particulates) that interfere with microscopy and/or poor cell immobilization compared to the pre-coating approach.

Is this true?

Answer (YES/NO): YES